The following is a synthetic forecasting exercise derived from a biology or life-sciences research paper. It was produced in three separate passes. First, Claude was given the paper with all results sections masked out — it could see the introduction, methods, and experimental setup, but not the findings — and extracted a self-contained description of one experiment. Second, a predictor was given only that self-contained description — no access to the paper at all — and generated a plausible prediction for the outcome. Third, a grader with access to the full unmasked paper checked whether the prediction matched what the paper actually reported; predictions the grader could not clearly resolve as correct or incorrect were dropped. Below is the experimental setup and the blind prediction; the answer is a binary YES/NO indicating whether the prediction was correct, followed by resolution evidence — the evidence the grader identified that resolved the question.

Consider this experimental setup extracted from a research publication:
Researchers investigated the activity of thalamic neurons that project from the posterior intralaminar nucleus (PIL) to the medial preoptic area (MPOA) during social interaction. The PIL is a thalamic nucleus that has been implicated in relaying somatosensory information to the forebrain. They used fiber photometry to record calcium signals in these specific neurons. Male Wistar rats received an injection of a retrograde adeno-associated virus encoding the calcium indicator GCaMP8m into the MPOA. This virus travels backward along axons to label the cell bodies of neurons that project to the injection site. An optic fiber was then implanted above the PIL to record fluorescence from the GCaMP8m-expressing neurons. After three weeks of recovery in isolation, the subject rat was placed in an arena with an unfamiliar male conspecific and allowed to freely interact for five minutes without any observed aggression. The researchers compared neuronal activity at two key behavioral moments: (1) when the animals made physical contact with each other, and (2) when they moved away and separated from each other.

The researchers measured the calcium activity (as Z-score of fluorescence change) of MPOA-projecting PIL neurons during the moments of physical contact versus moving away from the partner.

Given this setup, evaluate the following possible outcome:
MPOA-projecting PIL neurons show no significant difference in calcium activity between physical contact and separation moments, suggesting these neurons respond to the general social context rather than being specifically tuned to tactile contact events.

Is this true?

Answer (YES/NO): NO